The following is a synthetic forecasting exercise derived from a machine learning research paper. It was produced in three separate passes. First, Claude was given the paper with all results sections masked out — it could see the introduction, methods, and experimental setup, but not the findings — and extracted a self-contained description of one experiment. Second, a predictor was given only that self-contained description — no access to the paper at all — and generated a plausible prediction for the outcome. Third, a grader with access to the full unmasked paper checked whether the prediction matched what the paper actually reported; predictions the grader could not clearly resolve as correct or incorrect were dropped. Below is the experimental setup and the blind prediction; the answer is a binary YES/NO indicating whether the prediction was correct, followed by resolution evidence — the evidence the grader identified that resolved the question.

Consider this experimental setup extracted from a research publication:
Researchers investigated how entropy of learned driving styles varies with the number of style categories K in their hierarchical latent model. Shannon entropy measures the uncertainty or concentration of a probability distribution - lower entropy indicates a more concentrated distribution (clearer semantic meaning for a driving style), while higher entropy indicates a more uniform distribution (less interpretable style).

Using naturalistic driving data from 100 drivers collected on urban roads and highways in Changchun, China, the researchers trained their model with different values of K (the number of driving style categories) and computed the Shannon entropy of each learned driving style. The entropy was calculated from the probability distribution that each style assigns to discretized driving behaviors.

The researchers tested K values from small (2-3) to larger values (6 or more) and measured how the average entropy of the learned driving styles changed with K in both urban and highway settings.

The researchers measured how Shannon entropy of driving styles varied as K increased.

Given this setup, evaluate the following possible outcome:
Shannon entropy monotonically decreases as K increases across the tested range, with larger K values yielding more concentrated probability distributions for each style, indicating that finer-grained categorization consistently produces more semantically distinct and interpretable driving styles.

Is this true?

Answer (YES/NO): NO